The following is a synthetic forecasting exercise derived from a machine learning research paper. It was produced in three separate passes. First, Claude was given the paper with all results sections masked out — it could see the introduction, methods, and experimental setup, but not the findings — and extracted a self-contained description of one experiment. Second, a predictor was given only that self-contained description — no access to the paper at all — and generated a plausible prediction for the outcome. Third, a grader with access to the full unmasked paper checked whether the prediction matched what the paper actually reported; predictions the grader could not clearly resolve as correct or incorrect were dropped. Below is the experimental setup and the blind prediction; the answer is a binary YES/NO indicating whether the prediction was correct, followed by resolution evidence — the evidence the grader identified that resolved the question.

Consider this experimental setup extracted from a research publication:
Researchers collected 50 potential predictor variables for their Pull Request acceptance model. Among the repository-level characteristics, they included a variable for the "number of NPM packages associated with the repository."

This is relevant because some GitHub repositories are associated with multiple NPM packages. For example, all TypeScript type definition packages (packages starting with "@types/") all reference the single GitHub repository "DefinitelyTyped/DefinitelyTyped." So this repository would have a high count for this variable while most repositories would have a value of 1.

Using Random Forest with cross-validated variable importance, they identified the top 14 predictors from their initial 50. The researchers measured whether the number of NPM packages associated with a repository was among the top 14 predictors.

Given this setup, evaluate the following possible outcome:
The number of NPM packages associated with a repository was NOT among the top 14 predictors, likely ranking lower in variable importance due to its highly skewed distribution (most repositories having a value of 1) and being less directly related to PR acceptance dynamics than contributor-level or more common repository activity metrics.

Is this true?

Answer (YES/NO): YES